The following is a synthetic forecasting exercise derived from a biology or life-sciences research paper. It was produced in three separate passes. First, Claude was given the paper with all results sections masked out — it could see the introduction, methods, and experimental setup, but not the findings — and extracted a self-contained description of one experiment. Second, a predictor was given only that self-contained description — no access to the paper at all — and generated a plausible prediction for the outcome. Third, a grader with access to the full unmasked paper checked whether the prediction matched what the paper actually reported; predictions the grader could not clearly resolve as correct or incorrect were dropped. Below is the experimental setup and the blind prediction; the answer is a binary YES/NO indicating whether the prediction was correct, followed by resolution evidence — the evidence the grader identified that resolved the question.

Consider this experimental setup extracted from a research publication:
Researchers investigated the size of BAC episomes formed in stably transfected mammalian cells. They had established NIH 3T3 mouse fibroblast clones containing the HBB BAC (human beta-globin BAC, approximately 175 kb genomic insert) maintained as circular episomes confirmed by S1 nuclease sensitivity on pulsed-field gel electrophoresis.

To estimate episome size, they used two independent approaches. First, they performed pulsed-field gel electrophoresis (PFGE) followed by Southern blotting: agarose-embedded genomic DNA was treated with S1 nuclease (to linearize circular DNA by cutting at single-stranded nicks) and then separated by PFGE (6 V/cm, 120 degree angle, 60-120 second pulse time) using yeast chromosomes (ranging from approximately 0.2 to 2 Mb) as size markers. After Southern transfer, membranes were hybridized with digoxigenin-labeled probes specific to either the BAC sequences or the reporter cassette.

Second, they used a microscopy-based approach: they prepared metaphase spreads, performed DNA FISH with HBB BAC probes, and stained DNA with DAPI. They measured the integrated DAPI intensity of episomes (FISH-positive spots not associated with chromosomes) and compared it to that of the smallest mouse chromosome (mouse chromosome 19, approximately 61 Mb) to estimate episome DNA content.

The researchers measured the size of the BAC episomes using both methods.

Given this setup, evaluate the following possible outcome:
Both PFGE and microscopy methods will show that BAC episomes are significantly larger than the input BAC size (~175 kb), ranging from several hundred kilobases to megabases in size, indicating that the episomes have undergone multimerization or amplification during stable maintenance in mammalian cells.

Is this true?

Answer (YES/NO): YES